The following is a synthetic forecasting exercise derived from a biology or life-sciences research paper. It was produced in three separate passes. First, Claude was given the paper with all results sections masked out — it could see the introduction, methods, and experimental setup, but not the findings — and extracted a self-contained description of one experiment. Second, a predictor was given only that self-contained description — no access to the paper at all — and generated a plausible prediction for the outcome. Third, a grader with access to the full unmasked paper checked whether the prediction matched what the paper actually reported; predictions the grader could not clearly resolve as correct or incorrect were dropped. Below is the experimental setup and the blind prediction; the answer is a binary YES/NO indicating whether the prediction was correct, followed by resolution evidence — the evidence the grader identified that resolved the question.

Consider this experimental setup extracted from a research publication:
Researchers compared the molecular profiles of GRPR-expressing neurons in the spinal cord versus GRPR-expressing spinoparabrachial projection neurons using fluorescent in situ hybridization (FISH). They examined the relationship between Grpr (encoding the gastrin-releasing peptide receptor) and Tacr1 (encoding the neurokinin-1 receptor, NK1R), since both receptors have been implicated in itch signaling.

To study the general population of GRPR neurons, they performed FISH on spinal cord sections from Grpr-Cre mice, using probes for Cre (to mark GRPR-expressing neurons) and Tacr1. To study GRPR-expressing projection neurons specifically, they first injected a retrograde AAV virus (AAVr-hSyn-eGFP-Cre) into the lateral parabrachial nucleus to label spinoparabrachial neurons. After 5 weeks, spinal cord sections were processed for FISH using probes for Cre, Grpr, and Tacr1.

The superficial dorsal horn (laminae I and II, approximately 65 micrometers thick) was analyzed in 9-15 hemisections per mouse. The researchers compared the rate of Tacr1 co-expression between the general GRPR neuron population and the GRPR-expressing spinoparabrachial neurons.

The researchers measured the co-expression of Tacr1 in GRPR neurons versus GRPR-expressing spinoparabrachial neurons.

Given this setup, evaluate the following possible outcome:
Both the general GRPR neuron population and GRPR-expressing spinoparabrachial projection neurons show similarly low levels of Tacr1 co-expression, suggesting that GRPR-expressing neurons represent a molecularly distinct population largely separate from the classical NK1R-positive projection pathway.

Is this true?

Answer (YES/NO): NO